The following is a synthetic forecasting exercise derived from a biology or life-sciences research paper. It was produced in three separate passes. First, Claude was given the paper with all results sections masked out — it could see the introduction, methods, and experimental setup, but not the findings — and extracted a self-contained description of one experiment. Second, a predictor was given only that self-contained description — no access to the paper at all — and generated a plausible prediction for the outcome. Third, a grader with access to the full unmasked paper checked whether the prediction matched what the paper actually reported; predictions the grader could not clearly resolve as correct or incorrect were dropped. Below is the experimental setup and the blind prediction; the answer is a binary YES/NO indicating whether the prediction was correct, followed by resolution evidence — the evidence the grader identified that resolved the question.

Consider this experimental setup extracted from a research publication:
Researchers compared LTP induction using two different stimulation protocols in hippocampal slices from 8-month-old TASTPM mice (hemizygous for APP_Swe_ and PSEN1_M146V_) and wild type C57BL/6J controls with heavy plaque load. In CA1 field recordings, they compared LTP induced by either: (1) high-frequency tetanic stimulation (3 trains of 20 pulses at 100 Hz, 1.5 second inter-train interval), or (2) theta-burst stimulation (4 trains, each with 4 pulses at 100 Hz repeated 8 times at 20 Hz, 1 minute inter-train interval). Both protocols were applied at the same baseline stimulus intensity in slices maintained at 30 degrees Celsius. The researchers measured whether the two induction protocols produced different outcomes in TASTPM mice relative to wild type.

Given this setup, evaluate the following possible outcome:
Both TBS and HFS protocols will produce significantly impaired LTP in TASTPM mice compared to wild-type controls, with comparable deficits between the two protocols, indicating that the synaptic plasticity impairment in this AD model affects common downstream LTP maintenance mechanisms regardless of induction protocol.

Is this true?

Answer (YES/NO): NO